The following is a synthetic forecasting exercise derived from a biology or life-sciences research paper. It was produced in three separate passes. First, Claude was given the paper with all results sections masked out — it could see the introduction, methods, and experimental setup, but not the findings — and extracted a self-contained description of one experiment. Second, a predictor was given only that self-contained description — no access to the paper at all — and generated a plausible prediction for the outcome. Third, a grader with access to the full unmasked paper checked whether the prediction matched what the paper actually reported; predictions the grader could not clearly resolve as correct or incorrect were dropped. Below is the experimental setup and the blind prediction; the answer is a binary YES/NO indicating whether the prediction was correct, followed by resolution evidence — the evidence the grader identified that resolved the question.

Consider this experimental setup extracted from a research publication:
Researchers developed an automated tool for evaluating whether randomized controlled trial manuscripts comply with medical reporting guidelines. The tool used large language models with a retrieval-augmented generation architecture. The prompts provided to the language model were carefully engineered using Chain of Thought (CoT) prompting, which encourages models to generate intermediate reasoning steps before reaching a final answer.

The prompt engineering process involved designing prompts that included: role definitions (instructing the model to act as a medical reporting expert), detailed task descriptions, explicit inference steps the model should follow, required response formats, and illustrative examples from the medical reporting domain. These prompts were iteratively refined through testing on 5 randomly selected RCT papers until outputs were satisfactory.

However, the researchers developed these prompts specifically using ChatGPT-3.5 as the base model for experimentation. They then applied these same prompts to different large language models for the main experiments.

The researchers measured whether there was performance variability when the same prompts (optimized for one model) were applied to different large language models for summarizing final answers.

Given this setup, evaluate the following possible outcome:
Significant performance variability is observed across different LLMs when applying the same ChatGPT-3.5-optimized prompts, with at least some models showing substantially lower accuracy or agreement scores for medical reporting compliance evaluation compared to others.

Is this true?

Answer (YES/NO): YES